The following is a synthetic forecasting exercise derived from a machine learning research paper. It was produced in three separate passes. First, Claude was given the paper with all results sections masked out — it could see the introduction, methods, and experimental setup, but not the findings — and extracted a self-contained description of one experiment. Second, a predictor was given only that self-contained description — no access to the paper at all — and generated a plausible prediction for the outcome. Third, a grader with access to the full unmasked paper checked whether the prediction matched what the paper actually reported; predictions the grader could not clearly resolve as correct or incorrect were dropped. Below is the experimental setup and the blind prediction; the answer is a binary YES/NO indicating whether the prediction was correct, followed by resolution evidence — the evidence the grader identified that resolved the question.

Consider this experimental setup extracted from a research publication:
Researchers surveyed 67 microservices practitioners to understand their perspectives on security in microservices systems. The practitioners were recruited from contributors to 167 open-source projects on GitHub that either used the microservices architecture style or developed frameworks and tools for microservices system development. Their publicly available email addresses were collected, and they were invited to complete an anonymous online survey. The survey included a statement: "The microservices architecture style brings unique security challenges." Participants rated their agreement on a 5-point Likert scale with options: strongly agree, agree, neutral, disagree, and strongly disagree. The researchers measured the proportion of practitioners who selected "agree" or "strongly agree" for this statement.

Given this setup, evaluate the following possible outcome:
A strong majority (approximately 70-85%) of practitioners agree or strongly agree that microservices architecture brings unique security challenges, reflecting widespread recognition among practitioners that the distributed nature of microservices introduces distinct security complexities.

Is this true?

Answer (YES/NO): YES